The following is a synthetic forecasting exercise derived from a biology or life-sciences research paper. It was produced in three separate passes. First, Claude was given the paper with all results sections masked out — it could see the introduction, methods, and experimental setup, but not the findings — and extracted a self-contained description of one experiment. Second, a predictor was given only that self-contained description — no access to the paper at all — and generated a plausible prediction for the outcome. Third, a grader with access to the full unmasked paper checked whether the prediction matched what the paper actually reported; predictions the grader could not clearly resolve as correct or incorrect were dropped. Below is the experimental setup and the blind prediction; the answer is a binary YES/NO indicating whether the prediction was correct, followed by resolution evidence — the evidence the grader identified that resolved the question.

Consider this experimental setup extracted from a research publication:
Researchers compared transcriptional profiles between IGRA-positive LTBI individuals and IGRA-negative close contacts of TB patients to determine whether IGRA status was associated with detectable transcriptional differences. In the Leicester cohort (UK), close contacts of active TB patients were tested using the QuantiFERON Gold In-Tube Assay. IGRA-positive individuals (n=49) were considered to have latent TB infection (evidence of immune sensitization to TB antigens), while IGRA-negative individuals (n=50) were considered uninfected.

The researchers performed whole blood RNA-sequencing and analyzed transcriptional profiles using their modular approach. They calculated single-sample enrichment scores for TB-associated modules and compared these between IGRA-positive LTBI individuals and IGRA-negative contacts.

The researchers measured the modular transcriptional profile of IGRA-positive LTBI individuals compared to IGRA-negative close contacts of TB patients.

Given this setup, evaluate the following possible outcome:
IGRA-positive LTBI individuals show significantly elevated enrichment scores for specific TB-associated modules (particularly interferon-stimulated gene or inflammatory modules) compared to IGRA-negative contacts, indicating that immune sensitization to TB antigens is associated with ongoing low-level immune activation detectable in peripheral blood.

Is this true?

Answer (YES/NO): NO